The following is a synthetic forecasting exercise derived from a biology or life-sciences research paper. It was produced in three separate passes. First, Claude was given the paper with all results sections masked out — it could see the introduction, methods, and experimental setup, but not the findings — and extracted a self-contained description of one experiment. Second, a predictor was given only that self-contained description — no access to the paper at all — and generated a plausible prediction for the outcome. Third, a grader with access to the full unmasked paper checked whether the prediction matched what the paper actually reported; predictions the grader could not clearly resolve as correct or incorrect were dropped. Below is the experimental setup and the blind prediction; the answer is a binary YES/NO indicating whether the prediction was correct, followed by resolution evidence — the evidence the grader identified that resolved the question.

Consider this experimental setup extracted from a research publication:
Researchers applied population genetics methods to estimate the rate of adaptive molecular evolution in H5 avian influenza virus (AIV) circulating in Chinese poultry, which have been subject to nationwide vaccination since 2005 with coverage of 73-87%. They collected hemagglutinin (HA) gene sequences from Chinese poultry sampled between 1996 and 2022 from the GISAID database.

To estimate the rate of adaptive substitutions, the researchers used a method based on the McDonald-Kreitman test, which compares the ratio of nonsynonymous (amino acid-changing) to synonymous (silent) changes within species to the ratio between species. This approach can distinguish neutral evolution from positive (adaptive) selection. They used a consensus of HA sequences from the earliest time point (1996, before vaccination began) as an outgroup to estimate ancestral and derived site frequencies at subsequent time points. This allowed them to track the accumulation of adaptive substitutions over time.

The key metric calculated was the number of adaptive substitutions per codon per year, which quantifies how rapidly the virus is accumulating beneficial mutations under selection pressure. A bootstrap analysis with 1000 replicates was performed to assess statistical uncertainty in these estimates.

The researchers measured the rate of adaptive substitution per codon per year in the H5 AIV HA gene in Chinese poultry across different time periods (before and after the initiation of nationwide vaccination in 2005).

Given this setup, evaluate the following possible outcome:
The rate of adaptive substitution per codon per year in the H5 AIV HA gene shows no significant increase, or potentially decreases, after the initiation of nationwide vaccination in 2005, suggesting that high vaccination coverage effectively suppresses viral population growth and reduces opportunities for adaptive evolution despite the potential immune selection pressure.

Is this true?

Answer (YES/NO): NO